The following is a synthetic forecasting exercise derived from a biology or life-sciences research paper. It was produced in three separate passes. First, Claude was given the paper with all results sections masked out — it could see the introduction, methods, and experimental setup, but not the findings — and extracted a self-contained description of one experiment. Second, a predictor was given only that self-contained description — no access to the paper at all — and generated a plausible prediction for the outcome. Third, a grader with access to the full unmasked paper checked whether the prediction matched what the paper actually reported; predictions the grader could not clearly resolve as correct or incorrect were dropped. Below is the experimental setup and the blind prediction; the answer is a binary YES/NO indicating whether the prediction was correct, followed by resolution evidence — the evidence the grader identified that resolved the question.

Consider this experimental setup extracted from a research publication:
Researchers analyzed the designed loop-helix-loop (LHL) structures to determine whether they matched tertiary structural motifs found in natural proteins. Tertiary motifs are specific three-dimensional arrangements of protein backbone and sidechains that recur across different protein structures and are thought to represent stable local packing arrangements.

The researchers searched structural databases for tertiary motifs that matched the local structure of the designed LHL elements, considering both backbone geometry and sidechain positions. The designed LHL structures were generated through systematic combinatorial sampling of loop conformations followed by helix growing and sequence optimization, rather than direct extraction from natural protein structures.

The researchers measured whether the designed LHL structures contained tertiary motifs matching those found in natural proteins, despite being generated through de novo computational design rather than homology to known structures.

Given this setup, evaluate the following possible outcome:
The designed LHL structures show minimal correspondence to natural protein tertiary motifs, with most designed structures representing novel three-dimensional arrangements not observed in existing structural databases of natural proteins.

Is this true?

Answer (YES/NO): NO